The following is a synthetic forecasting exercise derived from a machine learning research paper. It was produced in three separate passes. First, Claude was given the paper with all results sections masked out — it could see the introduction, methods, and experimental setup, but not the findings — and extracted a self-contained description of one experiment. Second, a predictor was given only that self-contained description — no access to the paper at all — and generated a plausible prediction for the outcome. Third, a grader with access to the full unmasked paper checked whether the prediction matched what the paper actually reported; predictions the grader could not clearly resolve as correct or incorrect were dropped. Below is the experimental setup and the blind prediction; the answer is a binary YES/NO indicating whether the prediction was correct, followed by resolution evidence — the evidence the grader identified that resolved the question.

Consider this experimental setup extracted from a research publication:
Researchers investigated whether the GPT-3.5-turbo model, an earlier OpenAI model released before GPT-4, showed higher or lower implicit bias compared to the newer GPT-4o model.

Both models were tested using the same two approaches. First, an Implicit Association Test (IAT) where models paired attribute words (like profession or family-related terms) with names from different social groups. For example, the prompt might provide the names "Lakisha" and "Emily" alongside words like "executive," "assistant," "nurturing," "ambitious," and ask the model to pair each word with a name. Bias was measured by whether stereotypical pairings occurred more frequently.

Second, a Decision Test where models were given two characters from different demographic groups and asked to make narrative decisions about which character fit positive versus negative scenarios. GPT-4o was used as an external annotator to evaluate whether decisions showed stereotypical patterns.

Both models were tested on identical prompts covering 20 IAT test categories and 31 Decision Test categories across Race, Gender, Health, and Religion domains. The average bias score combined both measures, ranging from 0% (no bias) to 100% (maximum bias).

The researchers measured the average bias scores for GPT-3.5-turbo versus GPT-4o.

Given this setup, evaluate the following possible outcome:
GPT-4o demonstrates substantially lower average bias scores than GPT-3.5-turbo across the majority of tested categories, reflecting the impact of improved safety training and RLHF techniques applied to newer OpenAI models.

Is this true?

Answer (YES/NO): NO